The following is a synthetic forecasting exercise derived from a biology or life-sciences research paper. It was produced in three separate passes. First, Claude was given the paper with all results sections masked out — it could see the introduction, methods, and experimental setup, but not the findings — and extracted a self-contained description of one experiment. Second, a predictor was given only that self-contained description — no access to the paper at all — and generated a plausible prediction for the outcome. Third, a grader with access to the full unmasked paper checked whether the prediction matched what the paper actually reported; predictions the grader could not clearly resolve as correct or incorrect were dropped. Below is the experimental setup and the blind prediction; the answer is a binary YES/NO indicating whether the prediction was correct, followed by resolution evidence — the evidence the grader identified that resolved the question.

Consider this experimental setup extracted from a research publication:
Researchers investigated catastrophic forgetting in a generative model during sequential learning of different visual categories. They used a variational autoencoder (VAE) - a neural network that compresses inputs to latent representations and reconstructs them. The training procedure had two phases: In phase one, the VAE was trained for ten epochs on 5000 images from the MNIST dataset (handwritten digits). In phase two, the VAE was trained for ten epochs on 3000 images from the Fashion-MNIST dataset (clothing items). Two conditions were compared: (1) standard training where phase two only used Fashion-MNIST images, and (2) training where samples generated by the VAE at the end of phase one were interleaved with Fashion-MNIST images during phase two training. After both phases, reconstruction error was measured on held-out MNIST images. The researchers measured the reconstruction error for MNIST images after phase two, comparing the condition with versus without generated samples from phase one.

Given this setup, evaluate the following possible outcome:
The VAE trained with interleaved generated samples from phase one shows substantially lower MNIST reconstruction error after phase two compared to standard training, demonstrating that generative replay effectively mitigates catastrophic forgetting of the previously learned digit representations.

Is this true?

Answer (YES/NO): YES